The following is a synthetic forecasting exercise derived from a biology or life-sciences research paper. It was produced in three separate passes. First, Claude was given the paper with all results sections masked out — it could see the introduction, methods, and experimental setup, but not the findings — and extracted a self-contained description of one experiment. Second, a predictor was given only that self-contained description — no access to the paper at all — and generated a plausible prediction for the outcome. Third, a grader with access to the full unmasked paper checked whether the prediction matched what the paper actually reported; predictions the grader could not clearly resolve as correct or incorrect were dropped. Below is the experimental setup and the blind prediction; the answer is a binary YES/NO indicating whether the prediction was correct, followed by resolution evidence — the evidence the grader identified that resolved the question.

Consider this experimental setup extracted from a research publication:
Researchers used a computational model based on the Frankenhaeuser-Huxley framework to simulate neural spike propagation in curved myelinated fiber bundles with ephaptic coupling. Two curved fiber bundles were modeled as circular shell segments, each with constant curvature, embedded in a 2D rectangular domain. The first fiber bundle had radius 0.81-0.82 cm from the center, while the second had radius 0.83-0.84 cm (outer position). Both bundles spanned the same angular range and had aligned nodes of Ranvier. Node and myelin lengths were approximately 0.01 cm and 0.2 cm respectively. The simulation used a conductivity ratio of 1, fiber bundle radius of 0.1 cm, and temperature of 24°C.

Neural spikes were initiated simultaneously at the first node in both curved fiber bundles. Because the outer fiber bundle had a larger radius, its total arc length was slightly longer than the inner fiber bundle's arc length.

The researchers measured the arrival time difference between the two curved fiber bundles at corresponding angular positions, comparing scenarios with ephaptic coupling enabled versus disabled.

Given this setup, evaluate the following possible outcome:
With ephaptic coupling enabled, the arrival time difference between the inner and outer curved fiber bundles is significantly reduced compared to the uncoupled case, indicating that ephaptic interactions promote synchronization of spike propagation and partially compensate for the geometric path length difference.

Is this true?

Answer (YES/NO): YES